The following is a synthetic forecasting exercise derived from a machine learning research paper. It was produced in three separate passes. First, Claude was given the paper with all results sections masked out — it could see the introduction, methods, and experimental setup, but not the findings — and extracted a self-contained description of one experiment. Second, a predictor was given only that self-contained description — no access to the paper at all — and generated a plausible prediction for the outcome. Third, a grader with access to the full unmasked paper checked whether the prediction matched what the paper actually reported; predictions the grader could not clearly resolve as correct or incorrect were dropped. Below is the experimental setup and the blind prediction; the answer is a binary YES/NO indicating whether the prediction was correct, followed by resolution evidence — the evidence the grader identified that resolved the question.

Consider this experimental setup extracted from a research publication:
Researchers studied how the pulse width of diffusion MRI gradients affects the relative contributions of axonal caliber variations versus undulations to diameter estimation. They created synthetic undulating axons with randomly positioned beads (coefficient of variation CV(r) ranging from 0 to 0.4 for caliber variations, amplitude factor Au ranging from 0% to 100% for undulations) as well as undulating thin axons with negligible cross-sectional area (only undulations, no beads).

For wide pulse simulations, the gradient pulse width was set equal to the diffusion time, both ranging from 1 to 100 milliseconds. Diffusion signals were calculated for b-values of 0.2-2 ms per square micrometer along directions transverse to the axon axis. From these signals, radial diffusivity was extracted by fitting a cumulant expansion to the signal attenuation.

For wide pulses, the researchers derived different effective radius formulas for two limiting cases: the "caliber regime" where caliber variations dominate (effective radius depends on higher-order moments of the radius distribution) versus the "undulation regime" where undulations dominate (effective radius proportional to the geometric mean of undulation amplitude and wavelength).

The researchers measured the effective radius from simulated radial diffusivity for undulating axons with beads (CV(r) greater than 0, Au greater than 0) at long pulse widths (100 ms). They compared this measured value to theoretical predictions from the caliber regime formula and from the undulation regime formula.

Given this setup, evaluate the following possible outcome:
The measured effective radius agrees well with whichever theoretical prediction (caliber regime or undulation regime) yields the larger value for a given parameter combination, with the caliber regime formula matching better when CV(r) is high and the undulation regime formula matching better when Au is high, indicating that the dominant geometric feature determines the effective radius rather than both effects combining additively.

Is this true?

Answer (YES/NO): NO